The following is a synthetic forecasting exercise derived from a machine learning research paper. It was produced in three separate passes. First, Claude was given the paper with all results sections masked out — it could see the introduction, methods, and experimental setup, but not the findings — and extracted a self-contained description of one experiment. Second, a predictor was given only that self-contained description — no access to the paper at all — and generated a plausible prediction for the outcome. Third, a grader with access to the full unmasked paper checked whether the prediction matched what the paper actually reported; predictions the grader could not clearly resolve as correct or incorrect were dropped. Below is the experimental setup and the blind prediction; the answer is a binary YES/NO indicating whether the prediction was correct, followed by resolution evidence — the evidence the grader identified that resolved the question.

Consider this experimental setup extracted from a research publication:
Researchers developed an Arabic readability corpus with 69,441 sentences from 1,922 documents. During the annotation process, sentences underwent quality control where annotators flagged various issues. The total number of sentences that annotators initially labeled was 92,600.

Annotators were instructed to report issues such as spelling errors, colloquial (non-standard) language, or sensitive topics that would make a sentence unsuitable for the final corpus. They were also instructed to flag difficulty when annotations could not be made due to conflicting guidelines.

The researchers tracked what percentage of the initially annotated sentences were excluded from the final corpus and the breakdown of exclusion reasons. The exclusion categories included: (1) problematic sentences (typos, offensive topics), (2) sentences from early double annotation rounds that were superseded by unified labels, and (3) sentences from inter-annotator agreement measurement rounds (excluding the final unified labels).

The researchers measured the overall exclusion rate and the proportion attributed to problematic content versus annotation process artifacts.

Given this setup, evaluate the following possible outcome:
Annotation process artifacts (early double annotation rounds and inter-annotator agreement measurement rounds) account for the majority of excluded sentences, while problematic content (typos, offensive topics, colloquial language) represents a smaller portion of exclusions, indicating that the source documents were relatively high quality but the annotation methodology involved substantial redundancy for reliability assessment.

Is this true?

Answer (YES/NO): YES